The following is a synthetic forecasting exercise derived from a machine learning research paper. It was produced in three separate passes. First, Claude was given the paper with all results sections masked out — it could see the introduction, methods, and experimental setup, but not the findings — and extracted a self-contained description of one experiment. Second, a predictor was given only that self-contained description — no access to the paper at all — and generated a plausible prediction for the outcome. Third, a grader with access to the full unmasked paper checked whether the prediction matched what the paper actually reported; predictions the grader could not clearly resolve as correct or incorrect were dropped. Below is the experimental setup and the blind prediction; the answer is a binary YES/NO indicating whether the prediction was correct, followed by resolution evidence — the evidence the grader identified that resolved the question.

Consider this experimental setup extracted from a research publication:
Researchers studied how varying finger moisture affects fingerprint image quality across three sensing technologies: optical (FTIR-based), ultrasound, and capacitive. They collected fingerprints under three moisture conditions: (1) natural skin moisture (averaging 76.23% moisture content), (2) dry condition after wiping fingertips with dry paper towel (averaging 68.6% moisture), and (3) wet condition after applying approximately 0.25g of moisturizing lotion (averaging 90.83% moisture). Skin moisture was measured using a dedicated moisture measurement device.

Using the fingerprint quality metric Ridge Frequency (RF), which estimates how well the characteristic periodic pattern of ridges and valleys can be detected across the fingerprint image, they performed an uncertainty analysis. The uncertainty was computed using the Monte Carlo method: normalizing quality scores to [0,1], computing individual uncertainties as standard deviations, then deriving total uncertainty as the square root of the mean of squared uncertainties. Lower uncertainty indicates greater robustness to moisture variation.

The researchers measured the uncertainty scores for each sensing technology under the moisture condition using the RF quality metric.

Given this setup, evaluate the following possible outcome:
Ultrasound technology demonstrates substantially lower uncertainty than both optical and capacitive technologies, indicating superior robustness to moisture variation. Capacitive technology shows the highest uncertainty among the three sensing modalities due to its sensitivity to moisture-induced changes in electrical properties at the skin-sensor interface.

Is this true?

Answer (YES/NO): NO